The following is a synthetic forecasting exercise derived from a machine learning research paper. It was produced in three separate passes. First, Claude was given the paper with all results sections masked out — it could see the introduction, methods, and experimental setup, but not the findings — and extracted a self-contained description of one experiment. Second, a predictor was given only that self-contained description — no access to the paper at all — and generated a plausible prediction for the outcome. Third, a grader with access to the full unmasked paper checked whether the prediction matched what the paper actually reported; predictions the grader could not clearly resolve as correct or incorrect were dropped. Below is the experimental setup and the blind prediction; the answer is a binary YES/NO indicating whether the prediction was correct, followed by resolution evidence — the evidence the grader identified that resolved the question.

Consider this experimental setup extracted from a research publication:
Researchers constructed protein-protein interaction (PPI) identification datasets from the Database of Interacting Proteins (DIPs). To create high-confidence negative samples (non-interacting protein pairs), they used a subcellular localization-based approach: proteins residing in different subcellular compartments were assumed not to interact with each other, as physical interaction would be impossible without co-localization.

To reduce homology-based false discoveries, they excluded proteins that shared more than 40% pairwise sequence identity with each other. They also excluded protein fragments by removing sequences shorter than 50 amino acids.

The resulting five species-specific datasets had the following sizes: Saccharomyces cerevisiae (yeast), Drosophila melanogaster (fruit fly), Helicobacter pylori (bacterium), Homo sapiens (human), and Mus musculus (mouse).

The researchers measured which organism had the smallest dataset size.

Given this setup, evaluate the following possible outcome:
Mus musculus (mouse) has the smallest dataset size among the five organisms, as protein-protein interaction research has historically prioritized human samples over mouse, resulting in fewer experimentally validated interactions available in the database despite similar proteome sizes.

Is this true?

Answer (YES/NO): YES